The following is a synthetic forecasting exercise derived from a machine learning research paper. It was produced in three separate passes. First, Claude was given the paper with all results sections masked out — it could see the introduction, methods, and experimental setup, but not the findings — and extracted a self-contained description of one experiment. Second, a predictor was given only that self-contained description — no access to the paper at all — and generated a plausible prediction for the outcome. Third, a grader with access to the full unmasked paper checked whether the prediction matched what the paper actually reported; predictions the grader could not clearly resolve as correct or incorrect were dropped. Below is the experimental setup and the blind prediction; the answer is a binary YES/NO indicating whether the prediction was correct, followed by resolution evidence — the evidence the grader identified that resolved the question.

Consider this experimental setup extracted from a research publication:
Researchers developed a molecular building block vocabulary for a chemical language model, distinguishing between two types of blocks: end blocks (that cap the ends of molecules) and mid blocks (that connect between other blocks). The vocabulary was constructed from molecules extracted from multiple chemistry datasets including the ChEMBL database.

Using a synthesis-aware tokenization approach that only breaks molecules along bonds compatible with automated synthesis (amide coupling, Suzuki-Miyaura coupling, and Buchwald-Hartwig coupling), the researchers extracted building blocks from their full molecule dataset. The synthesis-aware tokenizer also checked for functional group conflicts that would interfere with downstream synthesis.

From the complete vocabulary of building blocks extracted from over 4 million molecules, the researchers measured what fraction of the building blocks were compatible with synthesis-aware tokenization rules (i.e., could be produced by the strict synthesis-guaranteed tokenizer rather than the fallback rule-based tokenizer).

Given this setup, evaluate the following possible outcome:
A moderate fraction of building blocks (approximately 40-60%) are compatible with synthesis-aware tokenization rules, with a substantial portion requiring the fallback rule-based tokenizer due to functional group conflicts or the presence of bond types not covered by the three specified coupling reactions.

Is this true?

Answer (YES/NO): NO